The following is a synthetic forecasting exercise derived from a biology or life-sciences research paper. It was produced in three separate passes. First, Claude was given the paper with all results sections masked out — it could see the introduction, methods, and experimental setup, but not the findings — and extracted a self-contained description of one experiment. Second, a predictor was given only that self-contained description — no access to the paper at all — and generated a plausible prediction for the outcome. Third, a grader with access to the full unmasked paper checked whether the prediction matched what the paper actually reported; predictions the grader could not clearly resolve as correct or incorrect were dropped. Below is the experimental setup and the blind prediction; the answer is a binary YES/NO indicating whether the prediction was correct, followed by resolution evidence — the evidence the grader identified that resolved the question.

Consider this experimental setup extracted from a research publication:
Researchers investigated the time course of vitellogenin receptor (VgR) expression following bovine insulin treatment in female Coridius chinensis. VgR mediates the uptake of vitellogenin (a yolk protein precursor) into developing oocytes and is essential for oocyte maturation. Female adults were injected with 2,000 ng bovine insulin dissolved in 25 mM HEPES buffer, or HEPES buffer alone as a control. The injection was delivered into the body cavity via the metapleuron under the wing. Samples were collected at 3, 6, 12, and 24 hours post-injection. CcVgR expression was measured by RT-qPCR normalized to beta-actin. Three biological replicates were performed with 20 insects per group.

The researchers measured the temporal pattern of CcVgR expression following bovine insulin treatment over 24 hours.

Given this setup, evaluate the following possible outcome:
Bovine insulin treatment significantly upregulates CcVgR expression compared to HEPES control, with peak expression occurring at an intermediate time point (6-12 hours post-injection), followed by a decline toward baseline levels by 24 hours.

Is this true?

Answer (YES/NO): NO